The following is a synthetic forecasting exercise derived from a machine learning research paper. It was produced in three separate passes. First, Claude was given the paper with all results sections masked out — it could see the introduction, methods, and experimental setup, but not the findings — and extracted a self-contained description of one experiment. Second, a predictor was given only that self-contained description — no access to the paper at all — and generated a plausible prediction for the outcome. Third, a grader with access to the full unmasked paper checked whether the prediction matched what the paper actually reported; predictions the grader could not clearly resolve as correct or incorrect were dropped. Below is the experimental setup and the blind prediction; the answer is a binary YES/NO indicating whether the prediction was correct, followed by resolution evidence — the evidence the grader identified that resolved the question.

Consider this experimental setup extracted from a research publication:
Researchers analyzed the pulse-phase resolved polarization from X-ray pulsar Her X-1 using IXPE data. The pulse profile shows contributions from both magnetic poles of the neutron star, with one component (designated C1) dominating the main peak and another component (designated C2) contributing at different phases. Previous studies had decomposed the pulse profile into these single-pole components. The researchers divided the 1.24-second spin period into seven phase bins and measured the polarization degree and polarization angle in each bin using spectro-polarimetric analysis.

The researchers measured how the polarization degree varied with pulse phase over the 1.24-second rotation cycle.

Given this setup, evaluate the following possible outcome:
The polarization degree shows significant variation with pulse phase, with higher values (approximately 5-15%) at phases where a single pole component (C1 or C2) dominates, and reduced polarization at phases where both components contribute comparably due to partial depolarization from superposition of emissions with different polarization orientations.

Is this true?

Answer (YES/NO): NO